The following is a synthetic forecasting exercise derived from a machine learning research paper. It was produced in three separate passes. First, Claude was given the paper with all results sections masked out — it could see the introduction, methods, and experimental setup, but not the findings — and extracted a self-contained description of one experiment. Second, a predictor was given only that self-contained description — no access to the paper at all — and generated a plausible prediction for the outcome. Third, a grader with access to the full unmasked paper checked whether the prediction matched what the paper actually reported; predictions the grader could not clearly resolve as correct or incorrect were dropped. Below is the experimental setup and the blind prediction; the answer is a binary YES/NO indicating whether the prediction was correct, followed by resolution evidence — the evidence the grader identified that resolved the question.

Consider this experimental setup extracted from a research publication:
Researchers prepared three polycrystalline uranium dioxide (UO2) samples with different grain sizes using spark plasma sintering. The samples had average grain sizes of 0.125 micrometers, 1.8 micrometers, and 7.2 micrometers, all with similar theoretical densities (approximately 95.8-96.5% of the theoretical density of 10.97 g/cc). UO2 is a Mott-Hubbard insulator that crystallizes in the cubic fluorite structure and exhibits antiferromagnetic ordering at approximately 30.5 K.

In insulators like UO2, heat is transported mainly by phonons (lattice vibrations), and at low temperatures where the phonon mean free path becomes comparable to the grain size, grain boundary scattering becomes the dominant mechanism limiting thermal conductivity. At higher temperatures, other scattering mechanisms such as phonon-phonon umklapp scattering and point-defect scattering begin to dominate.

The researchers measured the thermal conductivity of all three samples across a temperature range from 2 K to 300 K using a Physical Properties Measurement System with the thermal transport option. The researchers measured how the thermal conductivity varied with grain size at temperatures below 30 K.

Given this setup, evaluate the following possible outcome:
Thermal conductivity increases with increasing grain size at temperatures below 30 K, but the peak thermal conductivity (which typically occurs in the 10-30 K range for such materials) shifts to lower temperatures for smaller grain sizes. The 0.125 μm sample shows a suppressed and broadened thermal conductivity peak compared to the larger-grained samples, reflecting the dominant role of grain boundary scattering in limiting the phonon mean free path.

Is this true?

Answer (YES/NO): NO